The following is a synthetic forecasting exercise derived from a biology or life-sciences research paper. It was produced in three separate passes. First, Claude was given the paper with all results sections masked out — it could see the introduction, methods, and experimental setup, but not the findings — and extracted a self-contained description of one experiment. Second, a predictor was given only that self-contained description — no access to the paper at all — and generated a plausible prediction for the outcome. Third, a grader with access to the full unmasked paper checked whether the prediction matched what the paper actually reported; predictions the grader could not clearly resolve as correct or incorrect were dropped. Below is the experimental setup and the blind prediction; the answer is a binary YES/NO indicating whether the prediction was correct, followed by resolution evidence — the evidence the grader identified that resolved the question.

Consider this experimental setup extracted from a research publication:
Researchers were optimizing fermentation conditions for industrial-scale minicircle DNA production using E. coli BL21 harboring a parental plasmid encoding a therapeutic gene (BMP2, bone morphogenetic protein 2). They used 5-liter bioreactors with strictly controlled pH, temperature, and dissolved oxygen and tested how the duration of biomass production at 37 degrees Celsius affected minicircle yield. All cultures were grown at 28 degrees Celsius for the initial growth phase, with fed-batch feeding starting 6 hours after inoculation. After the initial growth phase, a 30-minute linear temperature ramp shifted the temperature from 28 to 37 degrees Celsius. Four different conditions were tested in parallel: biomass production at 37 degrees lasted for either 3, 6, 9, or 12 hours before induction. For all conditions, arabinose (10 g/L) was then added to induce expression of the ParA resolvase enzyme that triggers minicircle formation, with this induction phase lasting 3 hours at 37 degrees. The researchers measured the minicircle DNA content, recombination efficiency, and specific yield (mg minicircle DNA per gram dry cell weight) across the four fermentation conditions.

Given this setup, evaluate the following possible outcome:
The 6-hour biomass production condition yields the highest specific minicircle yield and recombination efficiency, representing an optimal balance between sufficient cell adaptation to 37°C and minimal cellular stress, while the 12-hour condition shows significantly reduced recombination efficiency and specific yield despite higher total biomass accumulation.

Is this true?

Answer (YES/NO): NO